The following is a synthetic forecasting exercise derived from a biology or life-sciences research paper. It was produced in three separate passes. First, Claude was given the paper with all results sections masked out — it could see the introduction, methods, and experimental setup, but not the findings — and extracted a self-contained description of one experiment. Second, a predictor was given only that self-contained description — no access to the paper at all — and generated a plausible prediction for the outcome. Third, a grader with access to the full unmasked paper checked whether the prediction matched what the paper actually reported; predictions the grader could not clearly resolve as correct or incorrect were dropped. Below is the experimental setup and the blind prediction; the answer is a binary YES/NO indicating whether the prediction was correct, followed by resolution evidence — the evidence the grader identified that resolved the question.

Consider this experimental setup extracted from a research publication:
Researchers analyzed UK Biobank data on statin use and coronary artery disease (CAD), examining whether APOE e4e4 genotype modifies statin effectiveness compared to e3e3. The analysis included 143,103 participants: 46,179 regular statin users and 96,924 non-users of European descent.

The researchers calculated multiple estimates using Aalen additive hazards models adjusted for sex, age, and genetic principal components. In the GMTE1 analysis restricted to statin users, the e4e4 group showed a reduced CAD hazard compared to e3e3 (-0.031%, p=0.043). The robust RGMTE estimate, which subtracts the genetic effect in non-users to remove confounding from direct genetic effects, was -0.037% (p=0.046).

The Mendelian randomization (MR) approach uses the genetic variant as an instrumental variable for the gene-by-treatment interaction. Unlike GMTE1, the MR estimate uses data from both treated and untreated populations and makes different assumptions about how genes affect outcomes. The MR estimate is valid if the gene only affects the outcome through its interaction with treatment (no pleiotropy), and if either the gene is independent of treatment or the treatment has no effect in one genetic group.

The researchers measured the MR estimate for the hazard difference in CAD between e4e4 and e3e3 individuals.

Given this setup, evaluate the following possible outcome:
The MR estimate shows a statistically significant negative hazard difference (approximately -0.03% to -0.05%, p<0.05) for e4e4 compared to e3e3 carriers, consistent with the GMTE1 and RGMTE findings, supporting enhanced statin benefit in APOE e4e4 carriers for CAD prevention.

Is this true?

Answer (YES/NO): NO